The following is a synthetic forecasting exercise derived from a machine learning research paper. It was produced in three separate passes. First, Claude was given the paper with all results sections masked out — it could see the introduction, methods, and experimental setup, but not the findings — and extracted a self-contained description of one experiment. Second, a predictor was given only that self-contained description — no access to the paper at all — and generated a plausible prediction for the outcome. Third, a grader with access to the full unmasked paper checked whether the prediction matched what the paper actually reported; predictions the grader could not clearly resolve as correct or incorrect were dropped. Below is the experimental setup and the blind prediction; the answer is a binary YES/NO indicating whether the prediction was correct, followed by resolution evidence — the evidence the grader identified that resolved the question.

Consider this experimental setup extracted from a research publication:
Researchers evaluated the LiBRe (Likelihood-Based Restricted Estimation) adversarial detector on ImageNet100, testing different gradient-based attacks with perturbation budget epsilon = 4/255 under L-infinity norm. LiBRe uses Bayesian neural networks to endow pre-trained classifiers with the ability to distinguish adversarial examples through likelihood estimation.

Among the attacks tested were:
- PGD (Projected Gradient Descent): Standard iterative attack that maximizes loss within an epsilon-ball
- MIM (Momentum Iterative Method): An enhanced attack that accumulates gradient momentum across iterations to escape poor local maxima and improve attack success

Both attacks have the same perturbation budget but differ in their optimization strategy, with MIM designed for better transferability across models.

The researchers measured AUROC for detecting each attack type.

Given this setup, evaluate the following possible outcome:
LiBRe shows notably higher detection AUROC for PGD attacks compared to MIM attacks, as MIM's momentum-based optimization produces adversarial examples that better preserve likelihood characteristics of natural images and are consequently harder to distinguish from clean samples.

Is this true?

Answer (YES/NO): YES